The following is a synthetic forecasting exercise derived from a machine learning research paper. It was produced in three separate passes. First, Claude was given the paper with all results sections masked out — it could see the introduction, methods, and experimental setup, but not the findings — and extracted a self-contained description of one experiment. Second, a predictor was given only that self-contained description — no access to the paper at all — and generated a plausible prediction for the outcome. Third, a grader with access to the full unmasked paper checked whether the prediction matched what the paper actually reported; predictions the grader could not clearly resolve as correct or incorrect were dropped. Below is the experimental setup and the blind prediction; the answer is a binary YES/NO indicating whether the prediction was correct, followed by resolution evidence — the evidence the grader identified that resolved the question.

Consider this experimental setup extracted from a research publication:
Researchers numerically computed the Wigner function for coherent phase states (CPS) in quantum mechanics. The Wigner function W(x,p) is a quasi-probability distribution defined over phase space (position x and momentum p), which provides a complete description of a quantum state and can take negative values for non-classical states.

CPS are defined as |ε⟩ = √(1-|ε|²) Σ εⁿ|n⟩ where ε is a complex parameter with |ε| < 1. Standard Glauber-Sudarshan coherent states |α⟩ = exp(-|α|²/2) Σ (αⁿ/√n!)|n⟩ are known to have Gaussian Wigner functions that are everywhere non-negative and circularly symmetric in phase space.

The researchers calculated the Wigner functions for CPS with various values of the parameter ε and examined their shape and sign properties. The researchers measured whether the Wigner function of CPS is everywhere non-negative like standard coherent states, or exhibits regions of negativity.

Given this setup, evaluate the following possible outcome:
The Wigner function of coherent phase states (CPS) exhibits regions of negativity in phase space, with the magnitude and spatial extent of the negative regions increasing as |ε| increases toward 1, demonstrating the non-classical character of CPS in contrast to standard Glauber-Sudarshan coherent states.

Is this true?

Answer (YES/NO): YES